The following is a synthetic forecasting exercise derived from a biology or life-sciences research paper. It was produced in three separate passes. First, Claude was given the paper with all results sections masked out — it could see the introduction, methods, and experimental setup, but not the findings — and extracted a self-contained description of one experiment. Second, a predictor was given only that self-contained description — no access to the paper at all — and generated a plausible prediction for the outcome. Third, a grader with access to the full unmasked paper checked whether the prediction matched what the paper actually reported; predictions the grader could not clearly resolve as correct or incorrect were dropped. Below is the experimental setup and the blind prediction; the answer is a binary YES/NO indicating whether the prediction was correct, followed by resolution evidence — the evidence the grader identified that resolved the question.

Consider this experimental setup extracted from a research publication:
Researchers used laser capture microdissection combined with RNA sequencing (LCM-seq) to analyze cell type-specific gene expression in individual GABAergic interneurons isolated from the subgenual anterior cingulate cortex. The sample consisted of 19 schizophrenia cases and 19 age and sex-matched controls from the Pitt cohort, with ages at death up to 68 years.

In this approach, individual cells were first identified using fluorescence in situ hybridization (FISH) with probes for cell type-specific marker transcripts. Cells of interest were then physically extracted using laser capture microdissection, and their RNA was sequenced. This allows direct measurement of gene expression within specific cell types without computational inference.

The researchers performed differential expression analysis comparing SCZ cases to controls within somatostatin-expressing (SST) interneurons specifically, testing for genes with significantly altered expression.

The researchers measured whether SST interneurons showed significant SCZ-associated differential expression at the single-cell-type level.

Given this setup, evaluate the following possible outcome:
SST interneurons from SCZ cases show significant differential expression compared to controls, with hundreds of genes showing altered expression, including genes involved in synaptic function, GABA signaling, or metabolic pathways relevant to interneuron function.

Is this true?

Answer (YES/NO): NO